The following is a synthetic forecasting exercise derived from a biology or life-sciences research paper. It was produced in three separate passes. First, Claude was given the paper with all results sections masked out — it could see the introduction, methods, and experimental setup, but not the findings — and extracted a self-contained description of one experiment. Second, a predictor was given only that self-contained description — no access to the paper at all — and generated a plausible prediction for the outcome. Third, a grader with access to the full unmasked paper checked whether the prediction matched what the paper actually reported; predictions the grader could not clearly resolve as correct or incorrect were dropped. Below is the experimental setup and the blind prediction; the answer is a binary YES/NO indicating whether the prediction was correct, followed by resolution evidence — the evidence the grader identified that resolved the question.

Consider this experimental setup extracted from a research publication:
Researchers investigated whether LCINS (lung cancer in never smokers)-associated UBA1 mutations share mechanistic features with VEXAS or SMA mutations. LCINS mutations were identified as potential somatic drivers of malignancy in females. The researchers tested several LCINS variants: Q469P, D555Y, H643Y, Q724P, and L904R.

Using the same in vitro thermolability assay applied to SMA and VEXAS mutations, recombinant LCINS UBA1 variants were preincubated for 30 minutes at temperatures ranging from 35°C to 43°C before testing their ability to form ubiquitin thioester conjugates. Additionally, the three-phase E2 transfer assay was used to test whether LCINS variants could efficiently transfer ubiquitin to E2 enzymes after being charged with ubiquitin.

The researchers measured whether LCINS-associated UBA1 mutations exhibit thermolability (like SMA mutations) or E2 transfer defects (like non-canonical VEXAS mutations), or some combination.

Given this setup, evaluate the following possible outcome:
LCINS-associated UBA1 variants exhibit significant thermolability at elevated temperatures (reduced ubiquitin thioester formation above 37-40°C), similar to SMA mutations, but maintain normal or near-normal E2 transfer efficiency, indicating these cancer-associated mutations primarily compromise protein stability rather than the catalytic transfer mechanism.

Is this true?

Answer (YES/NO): NO